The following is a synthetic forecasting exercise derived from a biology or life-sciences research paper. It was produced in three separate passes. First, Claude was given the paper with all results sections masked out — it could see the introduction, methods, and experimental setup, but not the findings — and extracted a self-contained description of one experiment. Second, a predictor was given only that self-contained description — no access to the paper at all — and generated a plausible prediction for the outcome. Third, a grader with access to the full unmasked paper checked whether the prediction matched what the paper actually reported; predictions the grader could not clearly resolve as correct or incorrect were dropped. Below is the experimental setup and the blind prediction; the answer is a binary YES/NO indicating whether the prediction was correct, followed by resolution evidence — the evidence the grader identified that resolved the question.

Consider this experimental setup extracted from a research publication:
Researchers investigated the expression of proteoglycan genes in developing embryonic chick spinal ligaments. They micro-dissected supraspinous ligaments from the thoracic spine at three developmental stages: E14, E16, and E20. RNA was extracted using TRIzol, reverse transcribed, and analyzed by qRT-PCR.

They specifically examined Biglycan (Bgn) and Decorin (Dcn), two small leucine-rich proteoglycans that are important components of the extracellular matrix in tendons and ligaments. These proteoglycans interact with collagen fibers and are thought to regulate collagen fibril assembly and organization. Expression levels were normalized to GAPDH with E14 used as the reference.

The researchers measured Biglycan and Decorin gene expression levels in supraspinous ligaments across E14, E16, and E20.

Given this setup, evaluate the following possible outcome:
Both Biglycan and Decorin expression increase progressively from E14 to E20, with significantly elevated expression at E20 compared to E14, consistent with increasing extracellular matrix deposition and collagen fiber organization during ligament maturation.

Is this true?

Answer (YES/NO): NO